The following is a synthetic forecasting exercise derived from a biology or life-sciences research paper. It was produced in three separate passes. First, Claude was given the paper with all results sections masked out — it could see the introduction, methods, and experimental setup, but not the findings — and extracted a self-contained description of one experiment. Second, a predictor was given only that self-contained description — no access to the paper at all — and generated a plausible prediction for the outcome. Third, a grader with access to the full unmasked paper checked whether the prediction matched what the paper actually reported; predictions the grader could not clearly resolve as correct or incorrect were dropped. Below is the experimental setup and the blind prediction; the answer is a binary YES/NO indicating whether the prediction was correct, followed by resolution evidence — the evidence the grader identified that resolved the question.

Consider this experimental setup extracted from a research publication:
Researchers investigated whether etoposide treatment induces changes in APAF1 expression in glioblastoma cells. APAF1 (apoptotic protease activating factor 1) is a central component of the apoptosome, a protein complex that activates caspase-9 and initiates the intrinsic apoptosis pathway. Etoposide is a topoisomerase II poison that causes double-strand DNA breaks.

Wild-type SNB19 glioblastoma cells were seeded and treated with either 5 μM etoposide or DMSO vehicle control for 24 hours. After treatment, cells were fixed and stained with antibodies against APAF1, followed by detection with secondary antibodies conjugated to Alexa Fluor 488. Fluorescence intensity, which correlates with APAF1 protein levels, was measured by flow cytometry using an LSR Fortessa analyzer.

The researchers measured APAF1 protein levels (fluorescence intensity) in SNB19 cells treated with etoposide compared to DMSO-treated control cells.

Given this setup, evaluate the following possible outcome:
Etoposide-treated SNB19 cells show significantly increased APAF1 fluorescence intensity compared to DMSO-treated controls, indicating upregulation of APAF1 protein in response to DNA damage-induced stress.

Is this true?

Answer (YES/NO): YES